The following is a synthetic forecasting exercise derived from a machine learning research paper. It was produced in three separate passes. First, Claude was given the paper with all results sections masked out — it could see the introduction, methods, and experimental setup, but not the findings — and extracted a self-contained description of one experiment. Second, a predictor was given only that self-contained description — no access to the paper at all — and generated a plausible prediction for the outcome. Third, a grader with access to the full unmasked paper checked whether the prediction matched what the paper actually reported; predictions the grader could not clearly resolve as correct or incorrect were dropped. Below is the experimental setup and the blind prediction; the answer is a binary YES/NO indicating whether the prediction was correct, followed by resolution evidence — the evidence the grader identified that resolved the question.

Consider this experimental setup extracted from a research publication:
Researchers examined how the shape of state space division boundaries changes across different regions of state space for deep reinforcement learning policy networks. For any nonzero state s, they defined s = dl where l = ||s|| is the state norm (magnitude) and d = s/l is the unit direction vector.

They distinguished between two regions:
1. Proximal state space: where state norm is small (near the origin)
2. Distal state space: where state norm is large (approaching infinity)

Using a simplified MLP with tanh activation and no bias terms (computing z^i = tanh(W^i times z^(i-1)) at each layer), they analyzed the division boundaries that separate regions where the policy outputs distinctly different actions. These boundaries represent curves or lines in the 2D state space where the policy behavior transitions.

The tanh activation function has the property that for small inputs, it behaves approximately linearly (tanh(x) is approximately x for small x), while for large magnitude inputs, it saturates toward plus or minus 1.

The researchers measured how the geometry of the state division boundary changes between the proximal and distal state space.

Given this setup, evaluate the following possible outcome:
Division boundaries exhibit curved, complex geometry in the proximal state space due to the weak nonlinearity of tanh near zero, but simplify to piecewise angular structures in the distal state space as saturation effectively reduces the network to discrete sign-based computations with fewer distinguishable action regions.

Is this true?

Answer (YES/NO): NO